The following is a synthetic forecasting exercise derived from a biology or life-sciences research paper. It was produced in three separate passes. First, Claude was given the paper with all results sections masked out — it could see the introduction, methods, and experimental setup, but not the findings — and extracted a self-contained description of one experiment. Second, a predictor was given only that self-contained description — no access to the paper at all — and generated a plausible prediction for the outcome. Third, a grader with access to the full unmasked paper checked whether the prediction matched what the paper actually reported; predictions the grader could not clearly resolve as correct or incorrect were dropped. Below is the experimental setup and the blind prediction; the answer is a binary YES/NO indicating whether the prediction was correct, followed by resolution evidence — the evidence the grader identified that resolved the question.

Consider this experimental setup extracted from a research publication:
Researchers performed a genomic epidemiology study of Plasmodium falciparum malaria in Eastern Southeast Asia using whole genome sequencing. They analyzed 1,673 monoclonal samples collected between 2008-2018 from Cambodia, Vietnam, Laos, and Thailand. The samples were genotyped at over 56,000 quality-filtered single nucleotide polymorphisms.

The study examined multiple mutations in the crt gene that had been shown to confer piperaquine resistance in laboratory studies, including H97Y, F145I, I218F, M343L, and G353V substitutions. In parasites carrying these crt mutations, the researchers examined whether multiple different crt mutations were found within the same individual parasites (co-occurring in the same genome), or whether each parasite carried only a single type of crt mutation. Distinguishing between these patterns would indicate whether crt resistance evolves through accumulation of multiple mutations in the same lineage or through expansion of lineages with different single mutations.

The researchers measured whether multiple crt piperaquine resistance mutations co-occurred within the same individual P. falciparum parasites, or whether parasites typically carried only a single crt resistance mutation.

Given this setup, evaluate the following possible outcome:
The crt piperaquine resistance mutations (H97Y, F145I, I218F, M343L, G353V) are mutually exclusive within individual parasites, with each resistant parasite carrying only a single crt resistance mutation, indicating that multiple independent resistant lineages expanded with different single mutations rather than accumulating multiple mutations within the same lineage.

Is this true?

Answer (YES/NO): YES